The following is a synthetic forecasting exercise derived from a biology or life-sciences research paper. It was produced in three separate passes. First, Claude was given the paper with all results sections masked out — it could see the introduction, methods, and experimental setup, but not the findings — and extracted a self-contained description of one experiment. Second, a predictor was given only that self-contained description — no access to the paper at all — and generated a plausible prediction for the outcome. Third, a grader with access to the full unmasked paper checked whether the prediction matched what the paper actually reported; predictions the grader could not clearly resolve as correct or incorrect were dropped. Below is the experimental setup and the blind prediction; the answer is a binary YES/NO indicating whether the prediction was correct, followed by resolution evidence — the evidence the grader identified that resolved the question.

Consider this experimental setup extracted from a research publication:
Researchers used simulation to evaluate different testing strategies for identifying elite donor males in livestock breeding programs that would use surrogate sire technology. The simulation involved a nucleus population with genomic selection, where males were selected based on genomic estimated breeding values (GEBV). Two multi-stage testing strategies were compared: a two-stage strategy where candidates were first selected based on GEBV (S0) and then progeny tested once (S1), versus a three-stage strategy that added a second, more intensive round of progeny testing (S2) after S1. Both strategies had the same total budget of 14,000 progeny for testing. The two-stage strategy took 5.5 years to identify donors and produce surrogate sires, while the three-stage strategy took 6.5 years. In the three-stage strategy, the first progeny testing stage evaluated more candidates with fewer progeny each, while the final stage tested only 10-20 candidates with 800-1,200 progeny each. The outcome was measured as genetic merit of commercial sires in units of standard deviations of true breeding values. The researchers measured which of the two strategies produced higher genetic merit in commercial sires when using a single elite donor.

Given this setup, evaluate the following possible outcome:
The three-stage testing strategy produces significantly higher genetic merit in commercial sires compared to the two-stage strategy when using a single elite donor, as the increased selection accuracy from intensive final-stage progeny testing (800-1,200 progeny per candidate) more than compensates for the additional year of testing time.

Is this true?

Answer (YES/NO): YES